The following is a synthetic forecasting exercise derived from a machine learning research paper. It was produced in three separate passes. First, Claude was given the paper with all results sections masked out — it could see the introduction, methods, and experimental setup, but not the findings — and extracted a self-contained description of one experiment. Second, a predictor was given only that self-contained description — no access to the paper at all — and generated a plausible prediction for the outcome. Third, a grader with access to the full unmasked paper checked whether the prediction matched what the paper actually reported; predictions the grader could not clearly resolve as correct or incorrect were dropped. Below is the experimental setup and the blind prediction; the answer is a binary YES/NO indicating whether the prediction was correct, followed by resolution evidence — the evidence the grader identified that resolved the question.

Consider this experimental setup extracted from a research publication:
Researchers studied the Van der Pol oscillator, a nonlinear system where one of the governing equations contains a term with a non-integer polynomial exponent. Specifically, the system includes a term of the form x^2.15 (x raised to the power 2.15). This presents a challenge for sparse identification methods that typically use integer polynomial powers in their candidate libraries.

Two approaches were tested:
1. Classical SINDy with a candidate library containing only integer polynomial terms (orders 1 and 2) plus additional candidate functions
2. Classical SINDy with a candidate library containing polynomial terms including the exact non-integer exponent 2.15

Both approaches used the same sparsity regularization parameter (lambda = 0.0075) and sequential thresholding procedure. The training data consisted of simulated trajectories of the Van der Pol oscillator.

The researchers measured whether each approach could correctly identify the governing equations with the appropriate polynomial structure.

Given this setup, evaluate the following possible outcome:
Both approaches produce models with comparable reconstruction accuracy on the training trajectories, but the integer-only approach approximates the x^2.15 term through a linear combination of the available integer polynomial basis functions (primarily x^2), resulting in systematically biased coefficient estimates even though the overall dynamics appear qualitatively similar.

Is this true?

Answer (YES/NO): NO